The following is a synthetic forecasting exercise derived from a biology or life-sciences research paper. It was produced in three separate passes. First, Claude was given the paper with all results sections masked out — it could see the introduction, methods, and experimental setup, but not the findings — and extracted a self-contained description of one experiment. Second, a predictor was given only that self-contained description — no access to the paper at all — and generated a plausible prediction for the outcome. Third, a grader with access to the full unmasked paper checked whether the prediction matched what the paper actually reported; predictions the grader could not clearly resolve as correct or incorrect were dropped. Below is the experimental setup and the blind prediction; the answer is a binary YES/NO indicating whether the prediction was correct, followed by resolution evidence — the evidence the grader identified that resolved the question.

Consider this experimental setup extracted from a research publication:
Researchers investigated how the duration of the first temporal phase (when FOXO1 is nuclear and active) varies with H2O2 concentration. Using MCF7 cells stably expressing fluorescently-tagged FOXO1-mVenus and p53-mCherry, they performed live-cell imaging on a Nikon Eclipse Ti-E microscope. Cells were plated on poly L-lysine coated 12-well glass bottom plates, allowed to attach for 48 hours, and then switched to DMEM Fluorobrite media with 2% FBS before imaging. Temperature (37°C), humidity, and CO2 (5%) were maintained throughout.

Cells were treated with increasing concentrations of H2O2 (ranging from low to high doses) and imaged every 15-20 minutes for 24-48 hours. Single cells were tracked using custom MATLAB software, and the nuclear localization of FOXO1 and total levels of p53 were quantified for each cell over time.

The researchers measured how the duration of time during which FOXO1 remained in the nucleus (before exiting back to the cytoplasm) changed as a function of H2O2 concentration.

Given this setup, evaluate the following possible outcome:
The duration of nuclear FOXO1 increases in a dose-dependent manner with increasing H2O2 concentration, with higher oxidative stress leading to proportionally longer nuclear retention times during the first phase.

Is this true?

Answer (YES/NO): YES